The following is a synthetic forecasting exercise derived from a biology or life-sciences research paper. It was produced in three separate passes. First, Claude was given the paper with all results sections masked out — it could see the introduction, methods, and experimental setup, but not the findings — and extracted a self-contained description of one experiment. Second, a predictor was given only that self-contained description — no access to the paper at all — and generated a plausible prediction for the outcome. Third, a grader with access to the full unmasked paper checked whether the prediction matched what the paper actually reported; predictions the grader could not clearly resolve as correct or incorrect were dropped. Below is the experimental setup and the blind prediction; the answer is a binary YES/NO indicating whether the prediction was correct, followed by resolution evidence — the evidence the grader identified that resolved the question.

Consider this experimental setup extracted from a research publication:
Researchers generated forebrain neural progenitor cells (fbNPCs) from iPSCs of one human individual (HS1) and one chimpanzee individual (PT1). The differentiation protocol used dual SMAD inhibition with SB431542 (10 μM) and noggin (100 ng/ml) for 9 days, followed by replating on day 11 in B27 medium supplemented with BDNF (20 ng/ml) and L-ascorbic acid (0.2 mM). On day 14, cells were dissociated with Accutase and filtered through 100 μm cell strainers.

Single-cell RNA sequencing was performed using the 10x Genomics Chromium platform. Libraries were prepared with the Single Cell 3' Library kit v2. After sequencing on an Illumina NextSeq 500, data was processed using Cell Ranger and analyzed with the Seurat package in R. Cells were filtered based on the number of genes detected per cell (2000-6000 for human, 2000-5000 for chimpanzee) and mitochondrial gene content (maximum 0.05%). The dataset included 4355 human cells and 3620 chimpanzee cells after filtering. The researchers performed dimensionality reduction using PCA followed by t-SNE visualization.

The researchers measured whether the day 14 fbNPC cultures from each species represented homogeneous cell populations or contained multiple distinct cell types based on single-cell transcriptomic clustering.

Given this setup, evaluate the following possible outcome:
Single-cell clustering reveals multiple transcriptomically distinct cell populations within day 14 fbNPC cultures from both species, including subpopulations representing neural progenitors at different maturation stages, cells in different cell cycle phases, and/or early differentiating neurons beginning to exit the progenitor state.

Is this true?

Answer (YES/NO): NO